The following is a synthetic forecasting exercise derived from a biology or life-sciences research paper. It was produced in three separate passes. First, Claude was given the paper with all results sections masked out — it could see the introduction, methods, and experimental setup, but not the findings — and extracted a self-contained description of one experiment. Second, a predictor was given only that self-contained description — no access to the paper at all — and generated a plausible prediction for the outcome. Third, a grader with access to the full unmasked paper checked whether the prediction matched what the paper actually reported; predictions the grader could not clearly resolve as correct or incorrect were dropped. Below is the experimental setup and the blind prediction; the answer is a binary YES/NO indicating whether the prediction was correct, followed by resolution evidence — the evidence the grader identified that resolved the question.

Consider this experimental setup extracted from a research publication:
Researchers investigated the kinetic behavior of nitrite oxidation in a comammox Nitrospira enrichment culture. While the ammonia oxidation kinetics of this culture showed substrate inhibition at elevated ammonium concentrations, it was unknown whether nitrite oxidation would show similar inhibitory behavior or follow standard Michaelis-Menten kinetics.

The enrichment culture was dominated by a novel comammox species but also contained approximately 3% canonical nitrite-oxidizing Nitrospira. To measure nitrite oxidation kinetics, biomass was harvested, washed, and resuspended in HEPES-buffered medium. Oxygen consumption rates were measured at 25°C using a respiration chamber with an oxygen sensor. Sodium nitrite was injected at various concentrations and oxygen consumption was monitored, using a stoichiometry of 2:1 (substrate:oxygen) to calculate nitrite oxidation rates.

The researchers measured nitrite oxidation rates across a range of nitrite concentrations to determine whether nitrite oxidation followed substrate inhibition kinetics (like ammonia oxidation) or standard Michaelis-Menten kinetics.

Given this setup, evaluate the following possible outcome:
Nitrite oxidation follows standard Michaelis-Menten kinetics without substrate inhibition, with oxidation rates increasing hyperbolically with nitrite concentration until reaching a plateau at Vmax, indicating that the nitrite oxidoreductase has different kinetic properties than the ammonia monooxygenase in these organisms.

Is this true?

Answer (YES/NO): YES